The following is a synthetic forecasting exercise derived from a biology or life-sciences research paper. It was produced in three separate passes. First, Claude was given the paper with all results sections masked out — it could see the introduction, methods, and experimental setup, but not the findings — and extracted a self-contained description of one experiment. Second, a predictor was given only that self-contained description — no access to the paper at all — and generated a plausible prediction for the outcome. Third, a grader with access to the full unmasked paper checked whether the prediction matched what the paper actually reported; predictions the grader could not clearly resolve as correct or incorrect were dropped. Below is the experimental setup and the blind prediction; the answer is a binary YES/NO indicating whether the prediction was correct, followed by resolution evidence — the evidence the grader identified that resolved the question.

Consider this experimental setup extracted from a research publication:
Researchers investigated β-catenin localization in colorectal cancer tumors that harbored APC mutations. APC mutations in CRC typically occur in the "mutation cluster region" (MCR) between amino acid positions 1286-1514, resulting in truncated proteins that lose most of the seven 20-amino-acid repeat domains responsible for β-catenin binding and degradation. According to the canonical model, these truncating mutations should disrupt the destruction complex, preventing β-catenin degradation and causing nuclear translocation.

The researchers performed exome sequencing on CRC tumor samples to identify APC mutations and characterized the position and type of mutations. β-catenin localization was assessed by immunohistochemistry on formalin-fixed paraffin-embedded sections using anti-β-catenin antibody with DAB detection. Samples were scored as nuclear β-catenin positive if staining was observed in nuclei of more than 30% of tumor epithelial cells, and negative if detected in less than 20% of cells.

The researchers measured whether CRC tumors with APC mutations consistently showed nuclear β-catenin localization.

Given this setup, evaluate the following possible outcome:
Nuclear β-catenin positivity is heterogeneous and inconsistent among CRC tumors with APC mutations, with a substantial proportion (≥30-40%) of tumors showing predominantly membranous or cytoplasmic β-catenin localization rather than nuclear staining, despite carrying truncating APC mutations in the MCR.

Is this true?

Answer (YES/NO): YES